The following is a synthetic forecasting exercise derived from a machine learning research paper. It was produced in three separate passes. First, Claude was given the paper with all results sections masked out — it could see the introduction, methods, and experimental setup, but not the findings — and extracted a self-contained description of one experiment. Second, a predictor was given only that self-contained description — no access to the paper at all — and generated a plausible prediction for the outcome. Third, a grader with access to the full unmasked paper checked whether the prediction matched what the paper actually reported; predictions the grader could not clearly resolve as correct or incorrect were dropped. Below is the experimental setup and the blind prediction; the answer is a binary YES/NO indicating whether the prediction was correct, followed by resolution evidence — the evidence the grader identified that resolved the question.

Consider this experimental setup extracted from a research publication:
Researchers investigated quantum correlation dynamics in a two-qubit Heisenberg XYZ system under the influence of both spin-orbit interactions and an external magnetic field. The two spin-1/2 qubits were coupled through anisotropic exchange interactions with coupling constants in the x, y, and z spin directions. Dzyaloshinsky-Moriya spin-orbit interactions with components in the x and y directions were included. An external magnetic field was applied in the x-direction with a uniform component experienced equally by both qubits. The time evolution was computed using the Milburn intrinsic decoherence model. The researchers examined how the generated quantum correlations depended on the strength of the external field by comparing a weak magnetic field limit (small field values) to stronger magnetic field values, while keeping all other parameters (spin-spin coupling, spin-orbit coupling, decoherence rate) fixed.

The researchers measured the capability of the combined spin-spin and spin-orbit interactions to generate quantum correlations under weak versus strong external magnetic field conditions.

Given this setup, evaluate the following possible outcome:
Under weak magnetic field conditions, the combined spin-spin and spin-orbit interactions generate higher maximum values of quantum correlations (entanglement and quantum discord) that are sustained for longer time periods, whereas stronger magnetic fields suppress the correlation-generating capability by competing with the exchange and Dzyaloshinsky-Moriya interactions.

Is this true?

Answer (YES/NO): NO